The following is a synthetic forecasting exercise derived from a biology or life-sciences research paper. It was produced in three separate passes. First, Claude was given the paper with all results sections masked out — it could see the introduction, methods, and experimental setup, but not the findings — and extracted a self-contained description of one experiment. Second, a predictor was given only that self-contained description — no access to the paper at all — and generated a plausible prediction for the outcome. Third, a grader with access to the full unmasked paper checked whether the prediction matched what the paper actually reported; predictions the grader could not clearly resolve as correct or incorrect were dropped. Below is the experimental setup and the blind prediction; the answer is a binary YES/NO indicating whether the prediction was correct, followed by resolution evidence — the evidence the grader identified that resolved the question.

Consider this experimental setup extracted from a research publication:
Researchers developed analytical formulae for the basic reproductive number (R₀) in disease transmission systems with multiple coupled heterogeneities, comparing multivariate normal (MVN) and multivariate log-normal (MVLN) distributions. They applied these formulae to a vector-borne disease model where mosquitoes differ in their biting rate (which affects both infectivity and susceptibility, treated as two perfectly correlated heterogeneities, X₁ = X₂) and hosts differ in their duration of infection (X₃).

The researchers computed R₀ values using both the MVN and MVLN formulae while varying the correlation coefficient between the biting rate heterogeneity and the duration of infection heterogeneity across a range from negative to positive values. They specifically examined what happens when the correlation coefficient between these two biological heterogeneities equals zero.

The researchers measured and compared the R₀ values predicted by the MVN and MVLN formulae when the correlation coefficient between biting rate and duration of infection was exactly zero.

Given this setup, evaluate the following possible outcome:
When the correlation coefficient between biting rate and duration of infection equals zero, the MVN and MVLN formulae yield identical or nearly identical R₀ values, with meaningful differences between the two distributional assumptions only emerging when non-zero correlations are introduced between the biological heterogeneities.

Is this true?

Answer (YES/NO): YES